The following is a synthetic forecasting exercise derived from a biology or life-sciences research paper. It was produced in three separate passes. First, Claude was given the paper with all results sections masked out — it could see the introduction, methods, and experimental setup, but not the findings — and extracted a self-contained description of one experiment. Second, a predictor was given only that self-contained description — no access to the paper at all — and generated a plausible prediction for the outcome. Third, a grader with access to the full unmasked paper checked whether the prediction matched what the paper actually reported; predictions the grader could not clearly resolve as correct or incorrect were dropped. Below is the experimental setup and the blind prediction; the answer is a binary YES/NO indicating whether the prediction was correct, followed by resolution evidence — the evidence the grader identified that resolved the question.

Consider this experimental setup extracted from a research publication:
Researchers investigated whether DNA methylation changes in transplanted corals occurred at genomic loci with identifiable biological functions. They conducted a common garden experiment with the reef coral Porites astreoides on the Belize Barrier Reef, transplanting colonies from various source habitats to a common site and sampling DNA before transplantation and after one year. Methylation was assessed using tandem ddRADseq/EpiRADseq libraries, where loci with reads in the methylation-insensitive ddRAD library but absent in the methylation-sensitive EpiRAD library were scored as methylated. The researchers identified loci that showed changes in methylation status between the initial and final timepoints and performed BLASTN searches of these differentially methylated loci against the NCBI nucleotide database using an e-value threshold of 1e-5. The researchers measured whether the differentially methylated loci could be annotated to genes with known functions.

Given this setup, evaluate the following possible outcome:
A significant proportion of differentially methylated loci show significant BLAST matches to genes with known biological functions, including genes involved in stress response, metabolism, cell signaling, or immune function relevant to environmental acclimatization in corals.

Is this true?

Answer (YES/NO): NO